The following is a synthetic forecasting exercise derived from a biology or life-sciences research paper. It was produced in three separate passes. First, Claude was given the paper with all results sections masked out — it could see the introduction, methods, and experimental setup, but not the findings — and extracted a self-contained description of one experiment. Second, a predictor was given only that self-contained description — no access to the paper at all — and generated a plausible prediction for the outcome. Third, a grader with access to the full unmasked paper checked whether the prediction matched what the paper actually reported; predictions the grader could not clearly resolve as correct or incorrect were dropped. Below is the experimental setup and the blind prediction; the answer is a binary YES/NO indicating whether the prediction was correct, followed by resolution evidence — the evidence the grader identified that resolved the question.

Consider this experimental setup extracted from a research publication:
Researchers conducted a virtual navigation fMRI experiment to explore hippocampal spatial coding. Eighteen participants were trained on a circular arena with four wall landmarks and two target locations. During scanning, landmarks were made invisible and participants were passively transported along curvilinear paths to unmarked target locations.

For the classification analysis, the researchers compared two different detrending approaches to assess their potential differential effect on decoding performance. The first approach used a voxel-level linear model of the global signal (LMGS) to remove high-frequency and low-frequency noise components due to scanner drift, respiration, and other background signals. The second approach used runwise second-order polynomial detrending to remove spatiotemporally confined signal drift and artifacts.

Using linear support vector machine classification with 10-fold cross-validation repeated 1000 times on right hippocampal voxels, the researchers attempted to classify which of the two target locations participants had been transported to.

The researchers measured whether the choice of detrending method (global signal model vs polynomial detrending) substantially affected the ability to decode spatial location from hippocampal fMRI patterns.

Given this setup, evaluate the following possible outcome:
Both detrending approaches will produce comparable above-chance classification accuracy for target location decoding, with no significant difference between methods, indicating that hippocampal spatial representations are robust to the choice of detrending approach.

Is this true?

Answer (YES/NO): NO